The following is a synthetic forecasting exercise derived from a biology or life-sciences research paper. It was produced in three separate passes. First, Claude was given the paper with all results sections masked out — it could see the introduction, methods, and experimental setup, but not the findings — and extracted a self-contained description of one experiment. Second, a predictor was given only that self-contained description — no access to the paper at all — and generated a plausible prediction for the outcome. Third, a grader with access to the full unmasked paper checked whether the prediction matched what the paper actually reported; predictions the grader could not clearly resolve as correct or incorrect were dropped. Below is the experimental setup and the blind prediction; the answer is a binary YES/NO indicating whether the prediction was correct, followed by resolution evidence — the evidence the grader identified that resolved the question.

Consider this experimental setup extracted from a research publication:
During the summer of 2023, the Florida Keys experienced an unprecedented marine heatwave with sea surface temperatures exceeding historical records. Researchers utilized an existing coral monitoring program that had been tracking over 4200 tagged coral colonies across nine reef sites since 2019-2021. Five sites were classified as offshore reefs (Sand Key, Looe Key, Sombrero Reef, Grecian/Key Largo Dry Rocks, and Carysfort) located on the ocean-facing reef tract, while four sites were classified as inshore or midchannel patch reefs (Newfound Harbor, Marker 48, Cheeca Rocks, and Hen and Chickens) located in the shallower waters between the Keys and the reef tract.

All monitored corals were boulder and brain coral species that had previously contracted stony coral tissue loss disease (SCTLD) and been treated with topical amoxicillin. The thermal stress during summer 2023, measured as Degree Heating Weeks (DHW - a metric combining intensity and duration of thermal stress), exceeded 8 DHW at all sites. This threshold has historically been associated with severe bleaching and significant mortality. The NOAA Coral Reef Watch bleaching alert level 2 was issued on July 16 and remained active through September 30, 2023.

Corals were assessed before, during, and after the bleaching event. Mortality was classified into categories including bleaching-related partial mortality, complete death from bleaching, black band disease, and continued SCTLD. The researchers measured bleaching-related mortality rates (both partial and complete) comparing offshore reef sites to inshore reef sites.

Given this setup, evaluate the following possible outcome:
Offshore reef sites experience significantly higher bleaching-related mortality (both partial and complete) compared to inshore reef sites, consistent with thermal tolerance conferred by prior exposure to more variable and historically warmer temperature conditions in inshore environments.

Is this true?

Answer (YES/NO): NO